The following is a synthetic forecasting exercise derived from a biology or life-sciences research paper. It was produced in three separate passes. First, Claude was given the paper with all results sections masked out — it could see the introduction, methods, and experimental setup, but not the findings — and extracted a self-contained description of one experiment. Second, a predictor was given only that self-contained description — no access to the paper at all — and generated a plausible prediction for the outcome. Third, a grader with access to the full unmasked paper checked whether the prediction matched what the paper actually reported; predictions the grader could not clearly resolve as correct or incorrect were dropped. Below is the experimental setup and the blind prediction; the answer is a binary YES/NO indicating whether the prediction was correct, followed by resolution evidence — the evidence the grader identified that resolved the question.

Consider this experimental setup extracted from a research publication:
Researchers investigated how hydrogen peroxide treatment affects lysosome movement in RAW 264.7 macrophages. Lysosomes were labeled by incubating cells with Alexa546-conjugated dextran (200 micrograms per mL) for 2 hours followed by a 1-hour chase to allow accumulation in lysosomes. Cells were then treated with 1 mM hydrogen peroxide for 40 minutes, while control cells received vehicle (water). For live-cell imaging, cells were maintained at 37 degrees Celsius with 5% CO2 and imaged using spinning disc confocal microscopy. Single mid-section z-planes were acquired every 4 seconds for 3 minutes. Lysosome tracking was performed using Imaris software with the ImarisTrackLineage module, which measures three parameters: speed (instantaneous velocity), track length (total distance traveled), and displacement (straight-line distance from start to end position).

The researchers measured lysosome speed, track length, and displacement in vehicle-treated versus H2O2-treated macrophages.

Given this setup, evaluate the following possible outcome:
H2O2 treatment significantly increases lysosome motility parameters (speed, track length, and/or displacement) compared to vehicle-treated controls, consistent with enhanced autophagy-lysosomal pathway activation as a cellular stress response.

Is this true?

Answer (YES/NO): NO